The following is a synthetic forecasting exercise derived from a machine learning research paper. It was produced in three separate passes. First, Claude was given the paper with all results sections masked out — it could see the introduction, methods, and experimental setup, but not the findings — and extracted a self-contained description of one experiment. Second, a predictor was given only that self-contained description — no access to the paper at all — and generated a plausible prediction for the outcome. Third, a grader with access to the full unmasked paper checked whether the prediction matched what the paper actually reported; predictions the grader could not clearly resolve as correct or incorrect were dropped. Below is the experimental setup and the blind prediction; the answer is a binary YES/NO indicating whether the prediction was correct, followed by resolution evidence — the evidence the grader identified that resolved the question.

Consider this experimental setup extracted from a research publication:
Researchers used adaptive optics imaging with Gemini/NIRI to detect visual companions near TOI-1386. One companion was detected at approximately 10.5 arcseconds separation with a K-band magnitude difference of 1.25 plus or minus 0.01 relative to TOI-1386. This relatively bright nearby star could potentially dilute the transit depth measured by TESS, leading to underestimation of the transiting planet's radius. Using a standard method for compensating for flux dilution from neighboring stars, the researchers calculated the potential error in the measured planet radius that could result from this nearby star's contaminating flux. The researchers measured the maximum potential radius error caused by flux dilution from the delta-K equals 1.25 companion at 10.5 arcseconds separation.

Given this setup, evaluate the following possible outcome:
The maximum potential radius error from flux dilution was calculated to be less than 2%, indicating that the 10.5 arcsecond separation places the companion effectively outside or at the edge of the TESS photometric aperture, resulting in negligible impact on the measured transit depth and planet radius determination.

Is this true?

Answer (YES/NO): NO